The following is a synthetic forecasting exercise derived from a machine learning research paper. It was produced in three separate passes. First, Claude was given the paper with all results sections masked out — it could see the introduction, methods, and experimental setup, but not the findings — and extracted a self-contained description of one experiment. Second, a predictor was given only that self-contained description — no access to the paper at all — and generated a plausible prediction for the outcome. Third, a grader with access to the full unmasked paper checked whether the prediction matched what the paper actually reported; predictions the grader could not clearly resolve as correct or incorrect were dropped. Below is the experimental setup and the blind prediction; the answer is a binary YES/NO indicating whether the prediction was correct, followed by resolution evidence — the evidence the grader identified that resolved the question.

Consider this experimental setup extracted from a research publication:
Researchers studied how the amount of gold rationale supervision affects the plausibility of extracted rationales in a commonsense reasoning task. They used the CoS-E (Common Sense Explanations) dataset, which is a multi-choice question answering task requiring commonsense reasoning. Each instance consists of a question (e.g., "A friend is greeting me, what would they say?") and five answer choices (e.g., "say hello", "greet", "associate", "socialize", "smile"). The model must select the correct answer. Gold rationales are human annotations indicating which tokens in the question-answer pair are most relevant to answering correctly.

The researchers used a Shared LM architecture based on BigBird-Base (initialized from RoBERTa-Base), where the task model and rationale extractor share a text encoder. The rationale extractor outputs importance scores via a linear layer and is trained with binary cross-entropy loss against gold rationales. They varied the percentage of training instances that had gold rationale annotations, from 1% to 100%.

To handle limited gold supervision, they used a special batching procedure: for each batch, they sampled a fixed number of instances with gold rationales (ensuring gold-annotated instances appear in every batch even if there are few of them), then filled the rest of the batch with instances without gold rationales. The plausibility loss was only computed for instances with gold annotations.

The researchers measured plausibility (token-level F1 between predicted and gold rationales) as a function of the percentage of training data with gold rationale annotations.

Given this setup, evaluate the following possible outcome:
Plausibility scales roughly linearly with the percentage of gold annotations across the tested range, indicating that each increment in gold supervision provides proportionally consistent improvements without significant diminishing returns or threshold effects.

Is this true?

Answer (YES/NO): NO